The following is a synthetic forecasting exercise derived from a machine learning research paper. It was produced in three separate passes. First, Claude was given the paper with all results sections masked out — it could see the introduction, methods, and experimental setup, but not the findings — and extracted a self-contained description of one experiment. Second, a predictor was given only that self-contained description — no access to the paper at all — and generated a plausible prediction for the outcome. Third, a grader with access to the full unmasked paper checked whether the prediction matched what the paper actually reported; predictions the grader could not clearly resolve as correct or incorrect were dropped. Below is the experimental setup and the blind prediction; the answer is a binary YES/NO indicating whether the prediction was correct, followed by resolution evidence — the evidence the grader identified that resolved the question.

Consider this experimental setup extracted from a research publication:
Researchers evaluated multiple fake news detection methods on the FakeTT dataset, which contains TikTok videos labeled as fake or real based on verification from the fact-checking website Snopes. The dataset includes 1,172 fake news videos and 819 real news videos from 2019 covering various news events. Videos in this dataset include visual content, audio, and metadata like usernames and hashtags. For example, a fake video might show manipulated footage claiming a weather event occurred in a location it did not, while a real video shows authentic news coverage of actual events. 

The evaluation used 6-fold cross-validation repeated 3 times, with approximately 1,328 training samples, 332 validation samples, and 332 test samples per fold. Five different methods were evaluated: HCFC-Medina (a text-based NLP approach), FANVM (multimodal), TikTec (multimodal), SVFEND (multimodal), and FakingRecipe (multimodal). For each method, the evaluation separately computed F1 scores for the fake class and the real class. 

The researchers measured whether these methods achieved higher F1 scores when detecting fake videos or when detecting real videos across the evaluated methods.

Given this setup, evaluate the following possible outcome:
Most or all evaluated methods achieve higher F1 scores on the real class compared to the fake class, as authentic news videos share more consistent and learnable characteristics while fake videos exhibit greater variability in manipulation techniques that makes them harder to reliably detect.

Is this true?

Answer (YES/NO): YES